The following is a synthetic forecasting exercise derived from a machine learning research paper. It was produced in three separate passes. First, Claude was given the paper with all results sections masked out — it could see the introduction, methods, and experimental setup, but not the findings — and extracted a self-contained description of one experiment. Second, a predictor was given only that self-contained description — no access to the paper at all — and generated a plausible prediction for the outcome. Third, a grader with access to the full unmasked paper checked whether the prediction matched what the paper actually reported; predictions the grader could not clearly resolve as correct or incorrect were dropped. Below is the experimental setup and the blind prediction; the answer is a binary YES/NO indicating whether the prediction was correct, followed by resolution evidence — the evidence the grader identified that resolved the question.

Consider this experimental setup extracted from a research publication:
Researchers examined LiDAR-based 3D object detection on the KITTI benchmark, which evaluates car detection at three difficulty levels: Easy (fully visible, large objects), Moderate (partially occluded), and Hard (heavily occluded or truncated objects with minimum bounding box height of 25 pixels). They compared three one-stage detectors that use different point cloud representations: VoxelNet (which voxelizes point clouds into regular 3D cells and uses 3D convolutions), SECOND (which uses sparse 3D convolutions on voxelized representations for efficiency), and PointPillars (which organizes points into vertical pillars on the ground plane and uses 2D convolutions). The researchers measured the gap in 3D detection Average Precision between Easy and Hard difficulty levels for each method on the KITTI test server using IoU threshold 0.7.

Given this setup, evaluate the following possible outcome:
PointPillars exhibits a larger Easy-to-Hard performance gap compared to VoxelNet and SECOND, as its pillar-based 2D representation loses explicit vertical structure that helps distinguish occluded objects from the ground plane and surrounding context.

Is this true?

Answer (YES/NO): NO